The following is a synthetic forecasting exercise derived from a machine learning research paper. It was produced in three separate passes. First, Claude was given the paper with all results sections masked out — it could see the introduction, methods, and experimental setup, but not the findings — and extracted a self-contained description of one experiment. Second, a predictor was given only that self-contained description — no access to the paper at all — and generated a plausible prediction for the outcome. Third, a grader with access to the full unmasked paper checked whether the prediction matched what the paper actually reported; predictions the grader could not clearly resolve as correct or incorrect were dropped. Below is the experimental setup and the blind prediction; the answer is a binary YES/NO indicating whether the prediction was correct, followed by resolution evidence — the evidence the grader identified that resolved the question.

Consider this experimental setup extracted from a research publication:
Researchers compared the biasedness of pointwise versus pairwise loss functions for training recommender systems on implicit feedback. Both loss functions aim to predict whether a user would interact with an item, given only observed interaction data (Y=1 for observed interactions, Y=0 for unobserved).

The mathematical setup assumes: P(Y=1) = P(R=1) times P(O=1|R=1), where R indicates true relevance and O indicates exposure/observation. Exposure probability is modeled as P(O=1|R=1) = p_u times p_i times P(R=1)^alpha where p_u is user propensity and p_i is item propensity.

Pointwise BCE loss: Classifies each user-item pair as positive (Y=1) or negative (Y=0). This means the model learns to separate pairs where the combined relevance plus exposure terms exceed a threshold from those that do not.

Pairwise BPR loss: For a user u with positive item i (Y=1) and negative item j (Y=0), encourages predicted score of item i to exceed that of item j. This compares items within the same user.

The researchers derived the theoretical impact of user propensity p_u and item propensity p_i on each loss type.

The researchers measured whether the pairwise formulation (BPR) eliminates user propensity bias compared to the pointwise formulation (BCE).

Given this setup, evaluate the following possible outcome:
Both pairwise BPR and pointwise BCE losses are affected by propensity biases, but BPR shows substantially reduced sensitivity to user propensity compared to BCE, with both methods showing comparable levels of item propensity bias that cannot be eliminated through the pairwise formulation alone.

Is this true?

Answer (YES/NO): NO